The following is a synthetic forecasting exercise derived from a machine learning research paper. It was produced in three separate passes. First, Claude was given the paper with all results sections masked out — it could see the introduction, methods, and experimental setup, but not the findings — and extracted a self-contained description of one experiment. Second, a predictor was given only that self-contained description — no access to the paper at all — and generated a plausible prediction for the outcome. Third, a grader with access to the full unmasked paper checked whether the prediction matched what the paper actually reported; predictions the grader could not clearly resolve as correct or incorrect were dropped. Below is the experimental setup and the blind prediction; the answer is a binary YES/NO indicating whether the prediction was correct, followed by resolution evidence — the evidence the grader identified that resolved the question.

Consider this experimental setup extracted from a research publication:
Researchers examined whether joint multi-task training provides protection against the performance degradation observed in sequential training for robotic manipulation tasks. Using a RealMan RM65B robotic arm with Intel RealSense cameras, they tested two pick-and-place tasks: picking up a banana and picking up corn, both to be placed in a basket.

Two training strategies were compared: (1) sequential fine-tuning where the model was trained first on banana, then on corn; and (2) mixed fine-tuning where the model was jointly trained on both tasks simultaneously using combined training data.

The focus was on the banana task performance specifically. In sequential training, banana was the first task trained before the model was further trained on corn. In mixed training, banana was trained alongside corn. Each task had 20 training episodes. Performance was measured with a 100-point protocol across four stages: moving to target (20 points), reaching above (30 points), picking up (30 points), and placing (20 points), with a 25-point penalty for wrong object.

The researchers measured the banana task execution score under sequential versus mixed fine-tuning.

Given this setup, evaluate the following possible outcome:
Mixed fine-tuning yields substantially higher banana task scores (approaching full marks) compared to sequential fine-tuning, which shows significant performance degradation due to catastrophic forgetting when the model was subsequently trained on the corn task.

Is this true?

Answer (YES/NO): NO